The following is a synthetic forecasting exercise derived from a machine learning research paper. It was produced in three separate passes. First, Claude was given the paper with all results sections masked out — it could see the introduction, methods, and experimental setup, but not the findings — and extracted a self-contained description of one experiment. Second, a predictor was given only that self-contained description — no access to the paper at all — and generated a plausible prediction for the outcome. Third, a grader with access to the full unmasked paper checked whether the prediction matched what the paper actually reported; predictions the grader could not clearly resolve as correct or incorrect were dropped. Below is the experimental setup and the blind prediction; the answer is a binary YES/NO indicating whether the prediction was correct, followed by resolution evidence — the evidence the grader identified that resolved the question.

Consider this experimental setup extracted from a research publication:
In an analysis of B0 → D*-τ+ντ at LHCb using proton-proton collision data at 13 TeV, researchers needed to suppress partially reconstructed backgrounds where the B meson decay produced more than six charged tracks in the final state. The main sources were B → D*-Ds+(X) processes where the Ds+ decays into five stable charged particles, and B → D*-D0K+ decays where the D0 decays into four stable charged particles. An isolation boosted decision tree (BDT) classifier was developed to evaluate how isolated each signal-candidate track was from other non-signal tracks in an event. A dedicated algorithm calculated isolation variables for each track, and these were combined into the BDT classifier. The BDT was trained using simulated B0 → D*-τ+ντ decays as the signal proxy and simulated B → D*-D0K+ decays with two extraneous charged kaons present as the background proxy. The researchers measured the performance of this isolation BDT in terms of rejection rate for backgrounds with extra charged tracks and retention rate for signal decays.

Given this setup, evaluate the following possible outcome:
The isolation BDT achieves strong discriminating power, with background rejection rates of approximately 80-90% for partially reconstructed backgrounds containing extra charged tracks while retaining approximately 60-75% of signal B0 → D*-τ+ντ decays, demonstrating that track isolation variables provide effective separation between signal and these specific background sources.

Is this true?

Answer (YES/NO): NO